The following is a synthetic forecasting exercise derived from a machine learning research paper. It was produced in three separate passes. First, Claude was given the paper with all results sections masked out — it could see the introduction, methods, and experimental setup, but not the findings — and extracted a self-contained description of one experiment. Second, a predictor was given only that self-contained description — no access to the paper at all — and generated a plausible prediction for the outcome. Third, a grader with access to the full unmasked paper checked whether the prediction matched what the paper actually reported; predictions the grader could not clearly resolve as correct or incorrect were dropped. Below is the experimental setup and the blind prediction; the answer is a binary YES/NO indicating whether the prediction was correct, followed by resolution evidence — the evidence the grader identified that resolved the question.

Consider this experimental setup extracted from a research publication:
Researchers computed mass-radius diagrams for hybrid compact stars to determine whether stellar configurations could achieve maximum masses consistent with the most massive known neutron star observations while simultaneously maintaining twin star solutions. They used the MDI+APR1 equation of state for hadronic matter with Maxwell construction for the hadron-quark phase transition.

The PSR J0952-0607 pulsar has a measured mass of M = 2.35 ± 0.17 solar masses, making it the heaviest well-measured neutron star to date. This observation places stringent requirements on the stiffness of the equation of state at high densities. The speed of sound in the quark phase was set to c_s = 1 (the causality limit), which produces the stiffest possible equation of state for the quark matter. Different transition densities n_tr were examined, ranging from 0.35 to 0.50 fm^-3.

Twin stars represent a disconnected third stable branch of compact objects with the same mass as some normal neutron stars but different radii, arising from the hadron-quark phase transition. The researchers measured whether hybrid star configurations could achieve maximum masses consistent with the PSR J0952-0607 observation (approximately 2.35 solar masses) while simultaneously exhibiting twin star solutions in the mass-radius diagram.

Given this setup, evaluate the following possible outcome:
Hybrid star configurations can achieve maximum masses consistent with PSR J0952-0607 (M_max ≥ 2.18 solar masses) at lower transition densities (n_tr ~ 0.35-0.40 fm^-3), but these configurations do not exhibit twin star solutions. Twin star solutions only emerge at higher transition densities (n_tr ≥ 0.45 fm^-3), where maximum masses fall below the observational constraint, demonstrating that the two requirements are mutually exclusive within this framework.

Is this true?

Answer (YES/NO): NO